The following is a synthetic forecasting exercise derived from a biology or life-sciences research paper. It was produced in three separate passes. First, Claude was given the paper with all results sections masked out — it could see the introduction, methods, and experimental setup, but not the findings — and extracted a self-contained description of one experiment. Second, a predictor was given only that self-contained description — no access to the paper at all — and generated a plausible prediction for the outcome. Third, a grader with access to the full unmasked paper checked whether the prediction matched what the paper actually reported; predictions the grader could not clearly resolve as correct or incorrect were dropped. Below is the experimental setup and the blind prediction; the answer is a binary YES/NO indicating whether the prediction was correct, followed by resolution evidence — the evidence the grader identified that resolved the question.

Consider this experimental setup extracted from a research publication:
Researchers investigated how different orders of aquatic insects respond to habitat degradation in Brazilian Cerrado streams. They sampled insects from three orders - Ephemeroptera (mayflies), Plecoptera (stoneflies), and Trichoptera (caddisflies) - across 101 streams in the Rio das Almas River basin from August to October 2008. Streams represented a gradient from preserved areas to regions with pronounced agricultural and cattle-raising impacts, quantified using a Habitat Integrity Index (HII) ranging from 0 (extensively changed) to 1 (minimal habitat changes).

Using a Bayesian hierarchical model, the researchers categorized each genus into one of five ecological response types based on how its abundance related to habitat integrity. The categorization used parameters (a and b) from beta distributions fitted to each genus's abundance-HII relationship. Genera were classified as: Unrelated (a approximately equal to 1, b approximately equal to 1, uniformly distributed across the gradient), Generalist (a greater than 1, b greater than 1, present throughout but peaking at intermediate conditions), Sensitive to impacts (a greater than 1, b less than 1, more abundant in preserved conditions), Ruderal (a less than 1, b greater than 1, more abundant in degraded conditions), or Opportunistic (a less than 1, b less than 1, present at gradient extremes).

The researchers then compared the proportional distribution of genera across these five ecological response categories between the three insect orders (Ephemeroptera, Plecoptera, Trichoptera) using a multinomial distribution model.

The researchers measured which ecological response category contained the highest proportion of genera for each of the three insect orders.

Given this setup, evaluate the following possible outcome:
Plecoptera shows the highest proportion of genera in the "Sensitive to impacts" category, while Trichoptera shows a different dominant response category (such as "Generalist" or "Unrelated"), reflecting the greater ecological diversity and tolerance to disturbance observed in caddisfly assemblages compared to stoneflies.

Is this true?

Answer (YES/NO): NO